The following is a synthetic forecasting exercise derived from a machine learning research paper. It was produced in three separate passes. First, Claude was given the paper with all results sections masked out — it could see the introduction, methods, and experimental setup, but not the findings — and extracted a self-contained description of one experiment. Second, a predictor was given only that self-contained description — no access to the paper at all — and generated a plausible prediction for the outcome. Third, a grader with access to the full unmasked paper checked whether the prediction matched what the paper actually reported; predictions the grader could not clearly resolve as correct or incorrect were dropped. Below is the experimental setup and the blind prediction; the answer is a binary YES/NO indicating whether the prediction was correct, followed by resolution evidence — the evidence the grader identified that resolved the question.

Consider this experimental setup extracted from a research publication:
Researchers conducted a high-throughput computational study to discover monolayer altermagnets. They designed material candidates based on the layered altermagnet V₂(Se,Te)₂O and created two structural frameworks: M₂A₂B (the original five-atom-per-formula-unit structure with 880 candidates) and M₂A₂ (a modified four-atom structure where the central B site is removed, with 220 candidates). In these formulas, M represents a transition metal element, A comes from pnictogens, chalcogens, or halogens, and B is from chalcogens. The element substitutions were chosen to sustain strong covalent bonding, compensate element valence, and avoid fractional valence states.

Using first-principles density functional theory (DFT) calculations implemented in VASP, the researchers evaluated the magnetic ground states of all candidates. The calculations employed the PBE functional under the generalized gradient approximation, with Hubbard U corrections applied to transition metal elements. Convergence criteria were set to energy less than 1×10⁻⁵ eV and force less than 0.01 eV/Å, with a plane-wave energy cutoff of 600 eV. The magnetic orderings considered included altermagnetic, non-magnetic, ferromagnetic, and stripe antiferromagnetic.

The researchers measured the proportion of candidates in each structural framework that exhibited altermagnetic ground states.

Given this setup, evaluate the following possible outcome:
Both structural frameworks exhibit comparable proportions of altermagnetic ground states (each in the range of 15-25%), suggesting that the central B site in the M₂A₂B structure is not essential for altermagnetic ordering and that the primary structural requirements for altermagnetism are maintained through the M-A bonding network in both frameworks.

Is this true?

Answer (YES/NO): NO